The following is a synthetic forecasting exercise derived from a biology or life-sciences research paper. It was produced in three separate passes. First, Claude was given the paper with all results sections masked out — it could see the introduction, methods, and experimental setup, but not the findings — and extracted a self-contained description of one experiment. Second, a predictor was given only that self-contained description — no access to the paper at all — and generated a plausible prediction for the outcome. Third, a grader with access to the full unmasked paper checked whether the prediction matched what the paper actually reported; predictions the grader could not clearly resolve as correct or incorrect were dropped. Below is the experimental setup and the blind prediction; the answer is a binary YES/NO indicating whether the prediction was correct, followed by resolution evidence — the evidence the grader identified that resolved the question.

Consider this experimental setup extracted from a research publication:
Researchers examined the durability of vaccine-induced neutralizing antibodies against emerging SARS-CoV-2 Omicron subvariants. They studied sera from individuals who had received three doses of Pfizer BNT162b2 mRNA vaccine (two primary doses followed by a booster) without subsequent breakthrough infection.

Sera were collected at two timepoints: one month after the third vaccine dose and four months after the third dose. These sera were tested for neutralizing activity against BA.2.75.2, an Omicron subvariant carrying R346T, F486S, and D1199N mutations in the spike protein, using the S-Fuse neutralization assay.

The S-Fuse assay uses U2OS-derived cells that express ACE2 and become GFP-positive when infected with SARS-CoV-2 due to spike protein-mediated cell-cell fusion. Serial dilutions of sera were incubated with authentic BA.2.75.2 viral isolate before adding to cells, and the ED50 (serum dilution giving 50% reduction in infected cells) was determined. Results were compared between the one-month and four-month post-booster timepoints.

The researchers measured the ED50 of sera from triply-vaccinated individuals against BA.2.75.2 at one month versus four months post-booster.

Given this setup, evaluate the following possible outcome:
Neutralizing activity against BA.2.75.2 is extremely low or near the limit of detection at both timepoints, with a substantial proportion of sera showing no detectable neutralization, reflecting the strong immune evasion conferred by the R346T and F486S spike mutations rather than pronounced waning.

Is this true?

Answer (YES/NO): NO